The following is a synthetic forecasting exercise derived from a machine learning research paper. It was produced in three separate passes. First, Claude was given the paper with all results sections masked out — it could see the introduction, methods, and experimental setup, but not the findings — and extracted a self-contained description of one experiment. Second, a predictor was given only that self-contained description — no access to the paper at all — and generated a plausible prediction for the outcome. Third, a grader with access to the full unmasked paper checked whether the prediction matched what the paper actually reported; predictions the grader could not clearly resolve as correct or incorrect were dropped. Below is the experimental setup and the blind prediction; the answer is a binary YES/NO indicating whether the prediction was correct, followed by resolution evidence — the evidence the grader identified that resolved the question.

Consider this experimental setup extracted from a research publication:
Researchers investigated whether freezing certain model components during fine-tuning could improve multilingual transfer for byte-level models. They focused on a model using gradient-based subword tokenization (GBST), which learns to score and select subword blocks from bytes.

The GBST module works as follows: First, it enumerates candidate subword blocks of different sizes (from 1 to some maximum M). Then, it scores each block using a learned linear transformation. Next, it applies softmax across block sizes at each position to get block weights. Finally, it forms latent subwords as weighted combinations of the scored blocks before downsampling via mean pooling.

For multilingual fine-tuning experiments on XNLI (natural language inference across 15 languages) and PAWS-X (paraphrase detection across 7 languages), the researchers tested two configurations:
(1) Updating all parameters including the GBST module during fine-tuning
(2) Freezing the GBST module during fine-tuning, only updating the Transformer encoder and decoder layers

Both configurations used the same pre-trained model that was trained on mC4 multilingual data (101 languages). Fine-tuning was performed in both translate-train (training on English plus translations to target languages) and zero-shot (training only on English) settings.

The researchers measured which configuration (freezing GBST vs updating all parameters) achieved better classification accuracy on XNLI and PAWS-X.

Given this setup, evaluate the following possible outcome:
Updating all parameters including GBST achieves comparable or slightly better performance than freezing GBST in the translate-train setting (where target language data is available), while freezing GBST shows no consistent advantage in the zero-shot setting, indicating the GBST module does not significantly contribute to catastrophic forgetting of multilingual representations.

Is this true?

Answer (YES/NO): NO